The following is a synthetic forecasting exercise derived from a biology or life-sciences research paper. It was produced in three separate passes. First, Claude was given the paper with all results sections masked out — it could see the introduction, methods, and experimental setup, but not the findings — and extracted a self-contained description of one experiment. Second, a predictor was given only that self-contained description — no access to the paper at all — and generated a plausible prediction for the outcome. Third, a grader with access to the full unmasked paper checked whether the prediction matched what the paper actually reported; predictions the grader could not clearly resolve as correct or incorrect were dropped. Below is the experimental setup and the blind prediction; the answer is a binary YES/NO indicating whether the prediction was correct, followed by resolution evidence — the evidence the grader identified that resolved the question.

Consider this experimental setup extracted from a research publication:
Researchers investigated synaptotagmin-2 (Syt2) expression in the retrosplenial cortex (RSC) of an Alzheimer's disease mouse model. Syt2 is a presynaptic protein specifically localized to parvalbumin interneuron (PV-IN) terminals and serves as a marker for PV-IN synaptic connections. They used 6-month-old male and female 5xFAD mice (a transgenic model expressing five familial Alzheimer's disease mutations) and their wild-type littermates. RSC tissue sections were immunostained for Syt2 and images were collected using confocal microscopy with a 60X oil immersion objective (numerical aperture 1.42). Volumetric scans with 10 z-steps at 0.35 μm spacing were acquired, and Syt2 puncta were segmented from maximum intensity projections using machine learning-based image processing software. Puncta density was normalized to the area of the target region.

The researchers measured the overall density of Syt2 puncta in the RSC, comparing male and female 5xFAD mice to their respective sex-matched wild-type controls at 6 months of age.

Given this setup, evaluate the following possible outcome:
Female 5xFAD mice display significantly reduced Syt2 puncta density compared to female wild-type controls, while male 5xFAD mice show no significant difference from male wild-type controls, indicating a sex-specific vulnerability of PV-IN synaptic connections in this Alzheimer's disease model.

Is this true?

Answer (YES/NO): YES